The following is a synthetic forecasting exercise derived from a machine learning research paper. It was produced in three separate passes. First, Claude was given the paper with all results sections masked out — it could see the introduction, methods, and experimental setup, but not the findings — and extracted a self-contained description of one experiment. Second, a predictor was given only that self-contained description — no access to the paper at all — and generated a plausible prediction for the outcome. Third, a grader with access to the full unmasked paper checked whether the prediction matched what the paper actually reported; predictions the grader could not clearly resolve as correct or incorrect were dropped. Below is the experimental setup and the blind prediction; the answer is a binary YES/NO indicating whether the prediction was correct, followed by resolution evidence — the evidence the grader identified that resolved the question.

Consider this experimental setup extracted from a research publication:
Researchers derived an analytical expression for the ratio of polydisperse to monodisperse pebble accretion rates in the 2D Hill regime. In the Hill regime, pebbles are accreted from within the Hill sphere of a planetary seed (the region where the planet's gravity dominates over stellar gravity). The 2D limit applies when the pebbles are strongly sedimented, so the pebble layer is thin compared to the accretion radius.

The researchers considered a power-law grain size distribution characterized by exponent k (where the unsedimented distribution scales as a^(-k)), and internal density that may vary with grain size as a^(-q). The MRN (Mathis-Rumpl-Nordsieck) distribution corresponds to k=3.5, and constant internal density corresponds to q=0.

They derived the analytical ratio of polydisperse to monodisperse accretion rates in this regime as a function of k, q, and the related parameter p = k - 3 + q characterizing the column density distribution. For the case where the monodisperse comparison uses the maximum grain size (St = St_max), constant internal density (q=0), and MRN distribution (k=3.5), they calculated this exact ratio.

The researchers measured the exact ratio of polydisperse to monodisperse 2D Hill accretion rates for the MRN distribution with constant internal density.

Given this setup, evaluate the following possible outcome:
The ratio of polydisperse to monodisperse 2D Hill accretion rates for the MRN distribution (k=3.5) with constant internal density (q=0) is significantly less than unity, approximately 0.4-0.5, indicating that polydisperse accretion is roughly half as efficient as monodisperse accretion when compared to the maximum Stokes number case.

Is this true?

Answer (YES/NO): YES